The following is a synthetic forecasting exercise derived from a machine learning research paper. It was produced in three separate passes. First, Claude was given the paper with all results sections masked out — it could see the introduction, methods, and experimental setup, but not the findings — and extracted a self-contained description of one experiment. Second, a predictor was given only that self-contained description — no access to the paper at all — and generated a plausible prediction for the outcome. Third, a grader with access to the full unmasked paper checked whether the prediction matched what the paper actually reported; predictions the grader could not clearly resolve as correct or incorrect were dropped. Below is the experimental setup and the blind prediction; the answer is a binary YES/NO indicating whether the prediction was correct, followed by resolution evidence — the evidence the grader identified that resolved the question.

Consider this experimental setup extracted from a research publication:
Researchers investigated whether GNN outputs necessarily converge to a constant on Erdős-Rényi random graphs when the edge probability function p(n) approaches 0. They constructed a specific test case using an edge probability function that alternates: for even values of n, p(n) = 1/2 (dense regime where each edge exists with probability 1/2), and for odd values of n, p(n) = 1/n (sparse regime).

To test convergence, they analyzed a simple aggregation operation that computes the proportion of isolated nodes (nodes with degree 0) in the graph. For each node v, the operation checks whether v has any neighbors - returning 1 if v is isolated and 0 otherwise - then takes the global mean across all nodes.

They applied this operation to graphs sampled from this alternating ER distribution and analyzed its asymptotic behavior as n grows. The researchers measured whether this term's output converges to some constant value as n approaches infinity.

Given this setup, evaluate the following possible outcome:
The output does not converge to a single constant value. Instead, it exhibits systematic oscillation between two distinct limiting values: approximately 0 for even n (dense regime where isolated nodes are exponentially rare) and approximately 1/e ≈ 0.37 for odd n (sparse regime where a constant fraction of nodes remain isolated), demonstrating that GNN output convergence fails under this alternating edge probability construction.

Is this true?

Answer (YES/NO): YES